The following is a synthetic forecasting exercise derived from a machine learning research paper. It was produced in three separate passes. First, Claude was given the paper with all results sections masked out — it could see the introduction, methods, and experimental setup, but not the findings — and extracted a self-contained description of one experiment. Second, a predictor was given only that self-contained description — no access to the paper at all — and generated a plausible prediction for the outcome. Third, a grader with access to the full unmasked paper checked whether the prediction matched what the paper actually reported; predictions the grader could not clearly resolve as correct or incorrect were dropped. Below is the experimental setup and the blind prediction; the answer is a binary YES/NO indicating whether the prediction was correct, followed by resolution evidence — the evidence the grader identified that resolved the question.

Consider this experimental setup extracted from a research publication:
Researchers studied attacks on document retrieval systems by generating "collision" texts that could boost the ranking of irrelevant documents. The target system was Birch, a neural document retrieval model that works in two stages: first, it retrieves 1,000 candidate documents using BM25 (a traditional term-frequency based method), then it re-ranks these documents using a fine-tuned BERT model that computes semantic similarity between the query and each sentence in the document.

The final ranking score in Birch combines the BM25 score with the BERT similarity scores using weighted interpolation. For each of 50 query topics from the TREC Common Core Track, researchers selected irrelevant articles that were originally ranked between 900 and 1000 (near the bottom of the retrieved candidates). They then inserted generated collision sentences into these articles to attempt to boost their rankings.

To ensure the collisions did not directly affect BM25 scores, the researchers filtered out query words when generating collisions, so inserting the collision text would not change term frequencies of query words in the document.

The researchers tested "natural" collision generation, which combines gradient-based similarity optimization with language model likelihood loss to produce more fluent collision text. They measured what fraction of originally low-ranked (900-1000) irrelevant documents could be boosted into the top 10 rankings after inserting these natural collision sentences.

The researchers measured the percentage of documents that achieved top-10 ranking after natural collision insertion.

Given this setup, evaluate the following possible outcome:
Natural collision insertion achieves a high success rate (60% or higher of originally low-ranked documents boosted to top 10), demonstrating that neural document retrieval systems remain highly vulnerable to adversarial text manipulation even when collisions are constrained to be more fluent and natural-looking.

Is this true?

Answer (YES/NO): NO